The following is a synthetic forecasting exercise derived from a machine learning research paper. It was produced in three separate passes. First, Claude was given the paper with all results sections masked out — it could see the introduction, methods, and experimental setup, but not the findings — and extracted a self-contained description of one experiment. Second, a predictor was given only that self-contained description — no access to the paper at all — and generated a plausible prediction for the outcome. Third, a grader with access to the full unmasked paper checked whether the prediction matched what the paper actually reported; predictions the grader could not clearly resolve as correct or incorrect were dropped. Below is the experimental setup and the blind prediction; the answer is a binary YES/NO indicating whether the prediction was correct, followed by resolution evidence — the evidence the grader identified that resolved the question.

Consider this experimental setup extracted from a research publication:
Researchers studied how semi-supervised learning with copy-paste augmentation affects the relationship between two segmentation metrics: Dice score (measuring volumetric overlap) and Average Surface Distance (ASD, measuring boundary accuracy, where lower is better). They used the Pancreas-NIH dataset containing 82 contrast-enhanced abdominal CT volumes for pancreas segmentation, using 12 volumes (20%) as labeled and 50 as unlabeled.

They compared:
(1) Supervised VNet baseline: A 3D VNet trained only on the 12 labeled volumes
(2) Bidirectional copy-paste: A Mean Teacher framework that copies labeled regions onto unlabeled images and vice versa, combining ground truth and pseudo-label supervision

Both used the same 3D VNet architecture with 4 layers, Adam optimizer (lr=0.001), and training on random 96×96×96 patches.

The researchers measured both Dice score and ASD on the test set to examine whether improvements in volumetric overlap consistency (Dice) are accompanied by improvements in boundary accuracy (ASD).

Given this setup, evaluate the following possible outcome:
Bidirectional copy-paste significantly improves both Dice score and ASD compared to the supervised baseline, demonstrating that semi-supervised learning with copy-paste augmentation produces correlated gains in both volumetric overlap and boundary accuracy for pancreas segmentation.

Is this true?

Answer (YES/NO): NO